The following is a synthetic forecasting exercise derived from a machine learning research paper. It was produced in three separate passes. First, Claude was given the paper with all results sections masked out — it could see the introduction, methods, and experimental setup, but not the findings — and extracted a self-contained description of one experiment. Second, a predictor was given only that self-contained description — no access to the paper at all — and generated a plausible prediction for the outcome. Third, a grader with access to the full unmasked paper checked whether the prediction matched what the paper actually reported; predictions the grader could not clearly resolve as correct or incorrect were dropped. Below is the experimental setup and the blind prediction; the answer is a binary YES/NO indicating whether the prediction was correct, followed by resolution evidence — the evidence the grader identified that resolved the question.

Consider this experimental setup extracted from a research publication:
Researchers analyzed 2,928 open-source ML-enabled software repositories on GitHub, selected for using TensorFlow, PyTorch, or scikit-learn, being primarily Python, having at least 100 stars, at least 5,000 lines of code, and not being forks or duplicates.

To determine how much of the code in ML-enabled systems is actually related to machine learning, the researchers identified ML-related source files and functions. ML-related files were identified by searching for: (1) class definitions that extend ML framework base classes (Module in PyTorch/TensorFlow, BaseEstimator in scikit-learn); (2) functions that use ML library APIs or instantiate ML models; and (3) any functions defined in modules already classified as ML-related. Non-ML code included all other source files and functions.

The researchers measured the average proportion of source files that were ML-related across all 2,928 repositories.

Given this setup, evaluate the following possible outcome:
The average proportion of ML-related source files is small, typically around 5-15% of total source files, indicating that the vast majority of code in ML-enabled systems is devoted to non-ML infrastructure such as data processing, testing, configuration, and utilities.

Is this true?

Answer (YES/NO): NO